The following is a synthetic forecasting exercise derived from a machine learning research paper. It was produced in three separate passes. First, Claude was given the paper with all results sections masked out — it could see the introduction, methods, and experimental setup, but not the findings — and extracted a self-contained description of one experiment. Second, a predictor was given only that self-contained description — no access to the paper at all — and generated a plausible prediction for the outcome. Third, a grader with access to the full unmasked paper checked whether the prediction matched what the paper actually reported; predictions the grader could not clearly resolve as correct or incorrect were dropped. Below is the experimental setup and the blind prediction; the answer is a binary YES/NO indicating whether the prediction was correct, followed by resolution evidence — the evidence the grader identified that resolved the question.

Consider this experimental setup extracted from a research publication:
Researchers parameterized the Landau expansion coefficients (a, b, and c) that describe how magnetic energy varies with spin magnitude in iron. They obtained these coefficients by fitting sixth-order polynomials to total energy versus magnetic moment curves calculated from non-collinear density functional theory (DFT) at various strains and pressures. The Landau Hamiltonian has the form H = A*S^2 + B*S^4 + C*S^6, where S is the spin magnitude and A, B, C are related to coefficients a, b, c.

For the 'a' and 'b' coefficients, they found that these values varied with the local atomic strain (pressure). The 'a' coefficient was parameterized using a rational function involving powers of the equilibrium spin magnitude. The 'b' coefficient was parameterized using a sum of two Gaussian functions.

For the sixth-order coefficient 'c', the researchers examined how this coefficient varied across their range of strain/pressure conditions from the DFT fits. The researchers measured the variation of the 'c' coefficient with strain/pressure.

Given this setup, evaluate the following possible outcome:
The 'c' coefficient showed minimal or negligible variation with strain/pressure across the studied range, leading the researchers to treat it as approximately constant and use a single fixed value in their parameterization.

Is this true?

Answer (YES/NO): YES